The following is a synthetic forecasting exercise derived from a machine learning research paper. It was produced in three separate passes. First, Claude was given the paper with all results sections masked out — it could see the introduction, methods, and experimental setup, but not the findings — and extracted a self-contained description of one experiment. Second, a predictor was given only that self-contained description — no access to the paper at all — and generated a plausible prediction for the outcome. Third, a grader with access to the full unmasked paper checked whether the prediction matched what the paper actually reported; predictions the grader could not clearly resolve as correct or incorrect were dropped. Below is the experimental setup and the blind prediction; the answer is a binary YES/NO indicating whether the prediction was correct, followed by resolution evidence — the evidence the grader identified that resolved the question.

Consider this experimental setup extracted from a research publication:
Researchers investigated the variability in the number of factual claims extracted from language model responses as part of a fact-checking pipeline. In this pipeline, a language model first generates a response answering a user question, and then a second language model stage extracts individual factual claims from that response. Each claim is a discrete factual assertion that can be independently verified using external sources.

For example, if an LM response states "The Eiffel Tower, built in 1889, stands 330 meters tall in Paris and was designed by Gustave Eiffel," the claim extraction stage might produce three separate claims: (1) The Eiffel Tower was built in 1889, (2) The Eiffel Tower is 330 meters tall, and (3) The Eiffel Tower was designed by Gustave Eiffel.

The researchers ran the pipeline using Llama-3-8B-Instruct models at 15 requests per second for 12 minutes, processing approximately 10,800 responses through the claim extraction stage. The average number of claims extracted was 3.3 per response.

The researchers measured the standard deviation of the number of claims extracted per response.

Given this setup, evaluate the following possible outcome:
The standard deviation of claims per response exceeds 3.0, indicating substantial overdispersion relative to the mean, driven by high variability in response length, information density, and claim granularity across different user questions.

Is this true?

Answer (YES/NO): NO